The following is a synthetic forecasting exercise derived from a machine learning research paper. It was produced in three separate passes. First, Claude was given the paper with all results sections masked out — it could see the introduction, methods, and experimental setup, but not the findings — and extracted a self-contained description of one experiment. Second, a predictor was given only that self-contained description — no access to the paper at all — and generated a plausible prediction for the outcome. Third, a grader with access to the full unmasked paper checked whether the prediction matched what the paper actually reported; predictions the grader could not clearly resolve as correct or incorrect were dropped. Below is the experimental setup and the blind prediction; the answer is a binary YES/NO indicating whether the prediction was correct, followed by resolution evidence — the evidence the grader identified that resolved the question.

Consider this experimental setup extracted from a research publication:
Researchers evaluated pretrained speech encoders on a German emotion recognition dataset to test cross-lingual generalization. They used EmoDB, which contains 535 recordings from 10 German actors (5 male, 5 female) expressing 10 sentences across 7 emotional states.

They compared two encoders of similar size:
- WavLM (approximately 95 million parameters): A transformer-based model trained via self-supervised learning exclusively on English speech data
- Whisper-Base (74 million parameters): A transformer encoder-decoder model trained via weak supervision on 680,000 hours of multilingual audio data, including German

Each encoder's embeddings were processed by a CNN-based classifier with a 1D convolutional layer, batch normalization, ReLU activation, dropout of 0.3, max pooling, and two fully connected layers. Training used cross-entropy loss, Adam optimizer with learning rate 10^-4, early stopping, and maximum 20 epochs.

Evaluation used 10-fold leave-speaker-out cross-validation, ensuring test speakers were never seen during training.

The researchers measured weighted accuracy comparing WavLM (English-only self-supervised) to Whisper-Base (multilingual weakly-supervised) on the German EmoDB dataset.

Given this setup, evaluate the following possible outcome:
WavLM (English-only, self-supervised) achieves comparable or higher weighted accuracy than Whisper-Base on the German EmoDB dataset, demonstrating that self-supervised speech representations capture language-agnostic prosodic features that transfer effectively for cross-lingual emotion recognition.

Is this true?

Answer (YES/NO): YES